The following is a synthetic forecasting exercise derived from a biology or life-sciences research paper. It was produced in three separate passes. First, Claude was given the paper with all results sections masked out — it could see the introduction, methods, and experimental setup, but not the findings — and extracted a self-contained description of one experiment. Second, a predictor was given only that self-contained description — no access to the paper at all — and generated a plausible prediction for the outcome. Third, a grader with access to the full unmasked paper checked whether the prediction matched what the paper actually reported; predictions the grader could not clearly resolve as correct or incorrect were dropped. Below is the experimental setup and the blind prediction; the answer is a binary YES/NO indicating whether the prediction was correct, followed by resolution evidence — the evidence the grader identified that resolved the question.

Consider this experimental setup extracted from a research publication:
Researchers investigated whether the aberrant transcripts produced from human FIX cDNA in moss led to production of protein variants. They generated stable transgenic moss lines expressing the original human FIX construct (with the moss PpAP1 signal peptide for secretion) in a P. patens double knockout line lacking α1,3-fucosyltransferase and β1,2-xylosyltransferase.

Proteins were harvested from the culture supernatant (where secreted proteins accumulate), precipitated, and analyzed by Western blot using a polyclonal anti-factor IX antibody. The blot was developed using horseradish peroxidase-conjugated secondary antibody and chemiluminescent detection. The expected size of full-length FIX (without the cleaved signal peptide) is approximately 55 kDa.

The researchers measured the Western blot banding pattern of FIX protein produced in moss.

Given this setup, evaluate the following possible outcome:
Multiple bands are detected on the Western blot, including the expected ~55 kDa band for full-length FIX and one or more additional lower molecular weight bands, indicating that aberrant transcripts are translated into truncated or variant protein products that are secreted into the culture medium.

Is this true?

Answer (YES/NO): YES